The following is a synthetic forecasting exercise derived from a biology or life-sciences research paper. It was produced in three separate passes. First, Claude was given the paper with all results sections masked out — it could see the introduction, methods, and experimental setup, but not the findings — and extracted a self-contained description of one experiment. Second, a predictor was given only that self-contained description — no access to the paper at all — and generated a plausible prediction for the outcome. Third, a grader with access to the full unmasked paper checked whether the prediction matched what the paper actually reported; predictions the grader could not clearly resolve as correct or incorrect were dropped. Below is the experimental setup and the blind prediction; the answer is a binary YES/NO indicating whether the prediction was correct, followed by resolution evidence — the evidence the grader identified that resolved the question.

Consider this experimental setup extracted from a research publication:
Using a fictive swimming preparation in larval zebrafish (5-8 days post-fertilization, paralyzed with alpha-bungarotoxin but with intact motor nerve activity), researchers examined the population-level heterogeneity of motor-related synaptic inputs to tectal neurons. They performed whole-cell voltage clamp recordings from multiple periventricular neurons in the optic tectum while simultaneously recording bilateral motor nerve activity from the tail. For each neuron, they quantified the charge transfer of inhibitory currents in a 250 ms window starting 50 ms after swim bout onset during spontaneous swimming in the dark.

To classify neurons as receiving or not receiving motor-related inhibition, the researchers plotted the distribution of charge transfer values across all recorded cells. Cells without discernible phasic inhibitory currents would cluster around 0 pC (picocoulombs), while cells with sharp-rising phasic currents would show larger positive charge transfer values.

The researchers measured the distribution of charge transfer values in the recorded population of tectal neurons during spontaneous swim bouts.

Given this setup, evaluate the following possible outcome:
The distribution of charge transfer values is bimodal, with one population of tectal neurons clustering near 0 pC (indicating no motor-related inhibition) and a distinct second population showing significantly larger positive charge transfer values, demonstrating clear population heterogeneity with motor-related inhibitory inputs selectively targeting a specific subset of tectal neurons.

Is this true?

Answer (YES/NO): YES